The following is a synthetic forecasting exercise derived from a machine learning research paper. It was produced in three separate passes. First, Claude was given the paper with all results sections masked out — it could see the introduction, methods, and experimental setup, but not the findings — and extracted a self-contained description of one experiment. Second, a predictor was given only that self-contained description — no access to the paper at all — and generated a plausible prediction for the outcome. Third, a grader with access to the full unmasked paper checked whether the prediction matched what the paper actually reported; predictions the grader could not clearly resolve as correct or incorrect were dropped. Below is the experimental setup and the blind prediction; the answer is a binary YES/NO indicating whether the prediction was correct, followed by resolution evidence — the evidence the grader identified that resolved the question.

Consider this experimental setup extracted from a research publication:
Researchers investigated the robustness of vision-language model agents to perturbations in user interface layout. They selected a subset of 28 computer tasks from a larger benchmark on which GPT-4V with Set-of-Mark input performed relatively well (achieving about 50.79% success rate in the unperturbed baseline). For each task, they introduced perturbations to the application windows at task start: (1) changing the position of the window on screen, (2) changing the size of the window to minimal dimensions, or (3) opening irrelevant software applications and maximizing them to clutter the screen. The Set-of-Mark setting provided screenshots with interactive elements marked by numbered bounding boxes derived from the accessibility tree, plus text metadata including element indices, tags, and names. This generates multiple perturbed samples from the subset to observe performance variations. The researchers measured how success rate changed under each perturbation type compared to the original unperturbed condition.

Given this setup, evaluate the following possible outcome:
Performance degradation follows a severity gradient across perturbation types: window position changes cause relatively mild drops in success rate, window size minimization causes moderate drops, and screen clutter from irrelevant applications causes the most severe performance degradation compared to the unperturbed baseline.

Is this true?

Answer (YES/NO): NO